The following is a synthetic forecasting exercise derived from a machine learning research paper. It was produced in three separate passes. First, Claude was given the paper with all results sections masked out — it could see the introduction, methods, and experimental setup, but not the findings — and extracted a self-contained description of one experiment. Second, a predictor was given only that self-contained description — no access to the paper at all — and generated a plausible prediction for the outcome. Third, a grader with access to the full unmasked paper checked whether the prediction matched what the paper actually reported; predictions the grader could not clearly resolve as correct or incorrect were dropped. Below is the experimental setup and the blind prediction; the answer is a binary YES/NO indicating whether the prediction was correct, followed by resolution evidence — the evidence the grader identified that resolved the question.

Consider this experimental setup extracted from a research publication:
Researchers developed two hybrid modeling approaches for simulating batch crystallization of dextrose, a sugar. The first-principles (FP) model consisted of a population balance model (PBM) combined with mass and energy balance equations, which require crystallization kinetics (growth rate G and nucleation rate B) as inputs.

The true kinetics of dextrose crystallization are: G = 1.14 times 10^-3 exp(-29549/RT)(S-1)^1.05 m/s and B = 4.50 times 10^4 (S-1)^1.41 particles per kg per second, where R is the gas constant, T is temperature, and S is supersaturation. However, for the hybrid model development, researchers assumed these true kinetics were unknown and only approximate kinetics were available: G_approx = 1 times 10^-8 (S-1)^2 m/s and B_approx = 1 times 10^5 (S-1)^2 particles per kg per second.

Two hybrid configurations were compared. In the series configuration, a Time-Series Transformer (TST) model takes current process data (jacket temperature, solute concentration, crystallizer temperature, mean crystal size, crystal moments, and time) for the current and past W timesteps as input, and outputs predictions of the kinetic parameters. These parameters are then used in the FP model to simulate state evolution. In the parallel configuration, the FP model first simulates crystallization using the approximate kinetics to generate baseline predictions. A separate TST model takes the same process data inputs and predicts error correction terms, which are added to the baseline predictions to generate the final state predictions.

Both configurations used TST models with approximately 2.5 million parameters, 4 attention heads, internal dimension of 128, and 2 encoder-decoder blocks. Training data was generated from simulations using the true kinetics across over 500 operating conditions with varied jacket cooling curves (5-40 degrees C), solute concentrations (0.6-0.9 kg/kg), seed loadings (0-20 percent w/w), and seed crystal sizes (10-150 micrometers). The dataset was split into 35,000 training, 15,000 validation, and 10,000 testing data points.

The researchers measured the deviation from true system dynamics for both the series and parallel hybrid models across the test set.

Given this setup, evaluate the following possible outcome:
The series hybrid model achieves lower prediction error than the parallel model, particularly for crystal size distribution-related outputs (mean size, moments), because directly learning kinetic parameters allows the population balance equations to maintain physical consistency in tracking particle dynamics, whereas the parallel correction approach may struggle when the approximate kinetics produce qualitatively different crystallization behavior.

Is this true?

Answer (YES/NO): YES